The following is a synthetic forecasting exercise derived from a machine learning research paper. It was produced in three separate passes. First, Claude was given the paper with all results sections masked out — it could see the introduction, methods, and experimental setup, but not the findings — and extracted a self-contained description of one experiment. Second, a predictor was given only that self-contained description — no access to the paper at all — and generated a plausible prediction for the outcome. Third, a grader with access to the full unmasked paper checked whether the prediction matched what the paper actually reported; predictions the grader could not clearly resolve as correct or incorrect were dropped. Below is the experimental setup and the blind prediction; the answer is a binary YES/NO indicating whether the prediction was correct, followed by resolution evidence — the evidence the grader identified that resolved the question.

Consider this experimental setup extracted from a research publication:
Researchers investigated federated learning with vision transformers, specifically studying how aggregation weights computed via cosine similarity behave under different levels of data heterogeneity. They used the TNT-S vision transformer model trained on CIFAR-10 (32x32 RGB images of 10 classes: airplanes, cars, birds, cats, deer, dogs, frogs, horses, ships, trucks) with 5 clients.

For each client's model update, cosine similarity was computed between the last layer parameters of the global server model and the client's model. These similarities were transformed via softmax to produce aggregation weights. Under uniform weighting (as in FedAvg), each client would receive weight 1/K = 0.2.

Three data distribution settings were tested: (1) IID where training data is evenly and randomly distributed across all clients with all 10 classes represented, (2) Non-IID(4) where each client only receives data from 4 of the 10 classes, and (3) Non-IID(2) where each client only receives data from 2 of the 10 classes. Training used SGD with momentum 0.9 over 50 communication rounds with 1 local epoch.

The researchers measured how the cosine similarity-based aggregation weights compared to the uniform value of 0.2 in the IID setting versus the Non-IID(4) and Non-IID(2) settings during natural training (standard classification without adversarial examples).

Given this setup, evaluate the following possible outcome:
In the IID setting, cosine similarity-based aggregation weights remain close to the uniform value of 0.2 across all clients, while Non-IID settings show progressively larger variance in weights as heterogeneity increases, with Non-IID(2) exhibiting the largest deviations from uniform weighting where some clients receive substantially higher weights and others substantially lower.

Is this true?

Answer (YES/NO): YES